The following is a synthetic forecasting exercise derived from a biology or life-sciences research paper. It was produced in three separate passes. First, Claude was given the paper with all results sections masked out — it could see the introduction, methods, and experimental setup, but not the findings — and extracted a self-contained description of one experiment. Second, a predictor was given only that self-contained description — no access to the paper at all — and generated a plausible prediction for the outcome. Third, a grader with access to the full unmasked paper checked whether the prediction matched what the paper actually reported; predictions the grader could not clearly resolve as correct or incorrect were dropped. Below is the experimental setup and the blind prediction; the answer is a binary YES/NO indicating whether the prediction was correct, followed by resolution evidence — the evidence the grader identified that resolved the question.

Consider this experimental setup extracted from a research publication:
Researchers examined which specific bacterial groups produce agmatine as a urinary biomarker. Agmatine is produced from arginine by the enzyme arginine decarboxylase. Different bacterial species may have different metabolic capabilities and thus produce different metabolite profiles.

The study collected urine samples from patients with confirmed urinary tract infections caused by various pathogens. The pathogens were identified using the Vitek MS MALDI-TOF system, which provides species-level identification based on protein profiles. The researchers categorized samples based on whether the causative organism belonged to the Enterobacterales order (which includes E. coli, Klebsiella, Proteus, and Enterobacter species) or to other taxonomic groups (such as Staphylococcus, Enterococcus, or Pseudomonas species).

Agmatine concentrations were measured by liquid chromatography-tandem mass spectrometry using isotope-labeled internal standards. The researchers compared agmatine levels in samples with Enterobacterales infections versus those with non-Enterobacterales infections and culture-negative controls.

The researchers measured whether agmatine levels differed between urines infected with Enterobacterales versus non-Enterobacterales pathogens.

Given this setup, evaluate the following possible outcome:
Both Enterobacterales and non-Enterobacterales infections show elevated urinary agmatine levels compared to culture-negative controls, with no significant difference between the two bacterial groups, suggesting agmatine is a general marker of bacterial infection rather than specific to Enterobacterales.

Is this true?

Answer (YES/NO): NO